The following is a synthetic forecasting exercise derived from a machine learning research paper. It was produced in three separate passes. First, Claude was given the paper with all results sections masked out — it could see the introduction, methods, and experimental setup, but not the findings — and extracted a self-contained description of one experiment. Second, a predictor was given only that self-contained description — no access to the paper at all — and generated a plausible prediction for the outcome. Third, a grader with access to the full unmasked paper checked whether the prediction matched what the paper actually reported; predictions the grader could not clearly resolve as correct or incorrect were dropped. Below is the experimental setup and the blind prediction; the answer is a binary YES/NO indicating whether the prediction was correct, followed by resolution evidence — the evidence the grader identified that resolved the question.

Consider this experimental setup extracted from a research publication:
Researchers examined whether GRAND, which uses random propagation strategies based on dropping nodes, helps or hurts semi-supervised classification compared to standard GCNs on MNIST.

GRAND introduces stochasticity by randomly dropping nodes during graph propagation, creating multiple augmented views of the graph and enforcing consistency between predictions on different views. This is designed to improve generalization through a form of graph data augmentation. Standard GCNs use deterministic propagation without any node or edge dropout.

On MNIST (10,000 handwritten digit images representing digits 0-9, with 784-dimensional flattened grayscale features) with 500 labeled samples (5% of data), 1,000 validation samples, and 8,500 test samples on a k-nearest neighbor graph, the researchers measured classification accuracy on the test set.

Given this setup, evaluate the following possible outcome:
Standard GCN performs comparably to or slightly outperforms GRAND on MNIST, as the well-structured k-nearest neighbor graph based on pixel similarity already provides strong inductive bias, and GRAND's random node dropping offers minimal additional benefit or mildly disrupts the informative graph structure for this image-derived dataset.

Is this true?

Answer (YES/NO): NO